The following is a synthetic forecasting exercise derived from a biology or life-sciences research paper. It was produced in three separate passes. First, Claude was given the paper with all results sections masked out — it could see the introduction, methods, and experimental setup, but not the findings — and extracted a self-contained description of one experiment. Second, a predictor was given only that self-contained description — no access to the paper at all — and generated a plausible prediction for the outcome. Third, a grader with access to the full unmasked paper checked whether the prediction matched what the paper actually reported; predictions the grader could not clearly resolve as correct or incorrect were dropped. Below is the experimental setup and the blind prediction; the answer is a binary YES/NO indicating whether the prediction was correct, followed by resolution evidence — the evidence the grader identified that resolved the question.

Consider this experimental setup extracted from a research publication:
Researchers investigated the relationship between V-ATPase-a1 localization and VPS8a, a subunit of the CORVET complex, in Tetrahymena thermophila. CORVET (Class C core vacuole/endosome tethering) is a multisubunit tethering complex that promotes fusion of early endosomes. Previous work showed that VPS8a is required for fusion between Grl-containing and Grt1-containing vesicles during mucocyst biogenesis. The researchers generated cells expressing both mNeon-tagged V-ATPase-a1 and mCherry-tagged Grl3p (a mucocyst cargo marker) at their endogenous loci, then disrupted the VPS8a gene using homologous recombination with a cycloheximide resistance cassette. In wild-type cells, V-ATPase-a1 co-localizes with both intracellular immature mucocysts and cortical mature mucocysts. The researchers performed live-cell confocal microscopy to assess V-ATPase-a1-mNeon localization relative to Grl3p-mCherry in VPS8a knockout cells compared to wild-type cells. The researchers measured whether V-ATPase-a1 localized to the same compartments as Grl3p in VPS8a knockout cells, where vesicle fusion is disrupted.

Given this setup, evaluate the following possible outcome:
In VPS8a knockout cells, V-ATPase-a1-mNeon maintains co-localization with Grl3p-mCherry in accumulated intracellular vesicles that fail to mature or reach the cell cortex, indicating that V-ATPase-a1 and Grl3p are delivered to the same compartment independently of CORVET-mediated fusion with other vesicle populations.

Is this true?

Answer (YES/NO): NO